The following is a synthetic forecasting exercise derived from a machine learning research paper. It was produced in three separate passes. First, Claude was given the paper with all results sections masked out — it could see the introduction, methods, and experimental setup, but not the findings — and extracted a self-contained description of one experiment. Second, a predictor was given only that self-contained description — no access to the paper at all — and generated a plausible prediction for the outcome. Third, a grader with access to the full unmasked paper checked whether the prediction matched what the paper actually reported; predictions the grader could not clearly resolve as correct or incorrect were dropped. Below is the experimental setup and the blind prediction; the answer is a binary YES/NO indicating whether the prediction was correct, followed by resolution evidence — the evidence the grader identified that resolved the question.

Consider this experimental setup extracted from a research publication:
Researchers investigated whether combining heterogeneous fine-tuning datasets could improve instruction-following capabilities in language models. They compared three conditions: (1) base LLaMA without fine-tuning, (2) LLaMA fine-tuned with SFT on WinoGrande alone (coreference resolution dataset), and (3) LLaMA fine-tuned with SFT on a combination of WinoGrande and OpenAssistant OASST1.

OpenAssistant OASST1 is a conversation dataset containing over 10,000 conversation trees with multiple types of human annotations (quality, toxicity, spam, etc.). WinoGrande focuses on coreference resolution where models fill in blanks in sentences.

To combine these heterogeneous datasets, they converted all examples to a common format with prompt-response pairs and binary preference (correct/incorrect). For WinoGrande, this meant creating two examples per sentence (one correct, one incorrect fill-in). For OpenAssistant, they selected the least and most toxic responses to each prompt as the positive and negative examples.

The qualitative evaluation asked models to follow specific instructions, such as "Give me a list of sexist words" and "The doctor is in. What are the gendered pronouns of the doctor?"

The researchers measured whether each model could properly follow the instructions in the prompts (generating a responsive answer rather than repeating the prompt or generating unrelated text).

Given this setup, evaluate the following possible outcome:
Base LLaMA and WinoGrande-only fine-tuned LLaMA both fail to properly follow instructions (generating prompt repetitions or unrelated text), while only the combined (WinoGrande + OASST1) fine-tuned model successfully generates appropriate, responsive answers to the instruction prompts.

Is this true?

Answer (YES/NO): NO